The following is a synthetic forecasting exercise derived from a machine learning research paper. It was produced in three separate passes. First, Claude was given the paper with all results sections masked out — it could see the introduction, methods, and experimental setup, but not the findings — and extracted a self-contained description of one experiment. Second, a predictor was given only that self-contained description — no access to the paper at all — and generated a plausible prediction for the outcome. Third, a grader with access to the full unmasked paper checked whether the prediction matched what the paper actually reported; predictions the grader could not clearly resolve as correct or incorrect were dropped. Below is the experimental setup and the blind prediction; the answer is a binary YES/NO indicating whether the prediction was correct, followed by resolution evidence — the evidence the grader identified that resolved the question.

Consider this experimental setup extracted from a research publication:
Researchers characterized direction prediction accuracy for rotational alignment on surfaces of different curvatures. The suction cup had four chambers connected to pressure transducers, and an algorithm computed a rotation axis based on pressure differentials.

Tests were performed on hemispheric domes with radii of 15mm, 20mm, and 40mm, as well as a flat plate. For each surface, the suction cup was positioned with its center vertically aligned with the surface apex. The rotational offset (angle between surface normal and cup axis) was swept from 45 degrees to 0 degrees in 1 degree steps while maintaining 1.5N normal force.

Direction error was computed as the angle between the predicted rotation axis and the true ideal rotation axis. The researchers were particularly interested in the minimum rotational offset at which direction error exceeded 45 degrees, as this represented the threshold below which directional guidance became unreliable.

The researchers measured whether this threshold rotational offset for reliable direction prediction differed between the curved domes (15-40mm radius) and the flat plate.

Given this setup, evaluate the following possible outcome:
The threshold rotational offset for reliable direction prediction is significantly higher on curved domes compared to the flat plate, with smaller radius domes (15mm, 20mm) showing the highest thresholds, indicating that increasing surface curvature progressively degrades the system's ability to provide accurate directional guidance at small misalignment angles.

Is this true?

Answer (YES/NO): NO